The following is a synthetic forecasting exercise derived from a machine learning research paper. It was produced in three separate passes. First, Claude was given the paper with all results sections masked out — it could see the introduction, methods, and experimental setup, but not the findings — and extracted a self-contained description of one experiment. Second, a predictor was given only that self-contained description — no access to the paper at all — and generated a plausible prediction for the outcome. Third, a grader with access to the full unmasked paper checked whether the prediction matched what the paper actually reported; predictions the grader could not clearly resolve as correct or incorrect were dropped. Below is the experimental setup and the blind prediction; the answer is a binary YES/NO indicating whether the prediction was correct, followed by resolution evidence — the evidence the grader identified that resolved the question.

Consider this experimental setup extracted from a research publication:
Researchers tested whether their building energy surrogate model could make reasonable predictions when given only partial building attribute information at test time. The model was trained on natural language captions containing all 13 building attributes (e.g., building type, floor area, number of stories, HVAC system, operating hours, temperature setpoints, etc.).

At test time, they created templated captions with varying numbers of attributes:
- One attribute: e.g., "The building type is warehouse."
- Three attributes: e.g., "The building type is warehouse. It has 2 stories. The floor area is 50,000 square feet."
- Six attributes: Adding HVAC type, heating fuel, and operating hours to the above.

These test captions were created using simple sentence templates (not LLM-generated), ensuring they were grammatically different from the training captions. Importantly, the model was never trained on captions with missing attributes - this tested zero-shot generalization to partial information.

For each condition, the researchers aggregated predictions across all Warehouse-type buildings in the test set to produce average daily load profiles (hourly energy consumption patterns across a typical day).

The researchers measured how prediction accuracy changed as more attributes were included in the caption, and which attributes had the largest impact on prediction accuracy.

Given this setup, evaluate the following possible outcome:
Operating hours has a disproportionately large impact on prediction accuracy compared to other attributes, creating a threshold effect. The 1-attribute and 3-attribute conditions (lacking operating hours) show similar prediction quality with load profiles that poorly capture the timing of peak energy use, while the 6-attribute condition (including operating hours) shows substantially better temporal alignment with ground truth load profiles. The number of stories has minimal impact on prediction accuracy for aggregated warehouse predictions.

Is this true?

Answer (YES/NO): NO